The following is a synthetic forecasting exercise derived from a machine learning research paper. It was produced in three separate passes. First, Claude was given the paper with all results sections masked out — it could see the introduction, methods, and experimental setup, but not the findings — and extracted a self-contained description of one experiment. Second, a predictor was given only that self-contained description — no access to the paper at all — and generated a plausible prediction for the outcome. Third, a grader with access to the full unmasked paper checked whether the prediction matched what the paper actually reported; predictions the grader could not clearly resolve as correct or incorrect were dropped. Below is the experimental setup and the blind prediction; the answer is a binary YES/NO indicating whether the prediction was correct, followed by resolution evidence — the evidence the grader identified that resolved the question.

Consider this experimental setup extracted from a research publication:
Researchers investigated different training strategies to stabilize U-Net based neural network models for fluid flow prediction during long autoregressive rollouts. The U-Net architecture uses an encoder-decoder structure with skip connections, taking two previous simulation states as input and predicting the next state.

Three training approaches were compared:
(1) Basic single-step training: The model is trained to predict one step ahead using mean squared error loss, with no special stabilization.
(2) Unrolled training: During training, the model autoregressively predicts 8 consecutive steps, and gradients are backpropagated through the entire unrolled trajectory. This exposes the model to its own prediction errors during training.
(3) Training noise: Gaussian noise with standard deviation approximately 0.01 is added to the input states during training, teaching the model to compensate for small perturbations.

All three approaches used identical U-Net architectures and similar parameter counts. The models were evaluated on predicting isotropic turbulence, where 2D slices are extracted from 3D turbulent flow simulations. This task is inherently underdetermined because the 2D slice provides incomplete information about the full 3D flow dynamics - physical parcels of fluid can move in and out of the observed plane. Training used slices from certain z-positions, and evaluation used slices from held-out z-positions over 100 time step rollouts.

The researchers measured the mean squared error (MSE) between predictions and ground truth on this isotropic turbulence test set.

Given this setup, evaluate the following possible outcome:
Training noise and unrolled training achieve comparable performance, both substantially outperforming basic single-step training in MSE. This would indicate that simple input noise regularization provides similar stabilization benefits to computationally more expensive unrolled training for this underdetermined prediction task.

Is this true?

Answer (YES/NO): NO